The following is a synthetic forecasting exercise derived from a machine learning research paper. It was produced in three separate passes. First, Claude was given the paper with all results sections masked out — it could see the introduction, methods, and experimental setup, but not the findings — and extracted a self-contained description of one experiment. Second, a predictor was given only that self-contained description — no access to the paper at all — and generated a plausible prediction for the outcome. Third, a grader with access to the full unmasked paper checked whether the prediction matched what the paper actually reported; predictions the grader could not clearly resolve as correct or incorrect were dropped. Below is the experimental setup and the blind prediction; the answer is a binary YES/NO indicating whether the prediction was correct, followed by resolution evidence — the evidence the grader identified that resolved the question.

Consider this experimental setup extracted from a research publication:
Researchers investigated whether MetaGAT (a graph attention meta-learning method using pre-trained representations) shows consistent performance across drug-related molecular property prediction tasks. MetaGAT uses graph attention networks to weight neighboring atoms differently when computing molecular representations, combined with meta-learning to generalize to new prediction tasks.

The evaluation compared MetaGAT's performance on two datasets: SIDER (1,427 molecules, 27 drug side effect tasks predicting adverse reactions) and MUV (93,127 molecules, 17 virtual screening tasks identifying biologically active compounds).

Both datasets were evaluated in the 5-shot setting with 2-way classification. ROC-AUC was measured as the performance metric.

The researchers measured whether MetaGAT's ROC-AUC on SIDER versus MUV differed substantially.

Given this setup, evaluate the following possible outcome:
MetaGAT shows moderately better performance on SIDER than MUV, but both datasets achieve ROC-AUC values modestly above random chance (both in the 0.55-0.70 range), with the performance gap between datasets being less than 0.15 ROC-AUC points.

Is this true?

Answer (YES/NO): NO